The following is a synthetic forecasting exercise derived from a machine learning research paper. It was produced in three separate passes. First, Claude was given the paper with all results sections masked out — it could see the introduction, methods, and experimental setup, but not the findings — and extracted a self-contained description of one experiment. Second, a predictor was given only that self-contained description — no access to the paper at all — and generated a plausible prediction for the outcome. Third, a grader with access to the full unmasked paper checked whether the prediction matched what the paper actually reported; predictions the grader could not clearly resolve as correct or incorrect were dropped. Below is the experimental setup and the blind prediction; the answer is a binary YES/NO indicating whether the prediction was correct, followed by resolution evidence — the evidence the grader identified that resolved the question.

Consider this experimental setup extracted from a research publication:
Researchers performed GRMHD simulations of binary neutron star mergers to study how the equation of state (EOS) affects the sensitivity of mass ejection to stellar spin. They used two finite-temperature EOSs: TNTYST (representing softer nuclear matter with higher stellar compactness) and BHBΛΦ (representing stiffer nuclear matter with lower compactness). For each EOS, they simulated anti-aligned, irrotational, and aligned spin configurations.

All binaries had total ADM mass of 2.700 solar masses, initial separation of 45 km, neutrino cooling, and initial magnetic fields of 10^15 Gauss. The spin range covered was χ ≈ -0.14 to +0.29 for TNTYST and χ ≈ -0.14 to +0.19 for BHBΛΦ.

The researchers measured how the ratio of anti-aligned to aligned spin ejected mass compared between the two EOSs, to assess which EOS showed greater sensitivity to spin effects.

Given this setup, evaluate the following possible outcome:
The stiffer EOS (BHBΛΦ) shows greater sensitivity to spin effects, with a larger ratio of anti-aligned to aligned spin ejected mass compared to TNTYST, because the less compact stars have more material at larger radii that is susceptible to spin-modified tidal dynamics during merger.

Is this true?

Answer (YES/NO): NO